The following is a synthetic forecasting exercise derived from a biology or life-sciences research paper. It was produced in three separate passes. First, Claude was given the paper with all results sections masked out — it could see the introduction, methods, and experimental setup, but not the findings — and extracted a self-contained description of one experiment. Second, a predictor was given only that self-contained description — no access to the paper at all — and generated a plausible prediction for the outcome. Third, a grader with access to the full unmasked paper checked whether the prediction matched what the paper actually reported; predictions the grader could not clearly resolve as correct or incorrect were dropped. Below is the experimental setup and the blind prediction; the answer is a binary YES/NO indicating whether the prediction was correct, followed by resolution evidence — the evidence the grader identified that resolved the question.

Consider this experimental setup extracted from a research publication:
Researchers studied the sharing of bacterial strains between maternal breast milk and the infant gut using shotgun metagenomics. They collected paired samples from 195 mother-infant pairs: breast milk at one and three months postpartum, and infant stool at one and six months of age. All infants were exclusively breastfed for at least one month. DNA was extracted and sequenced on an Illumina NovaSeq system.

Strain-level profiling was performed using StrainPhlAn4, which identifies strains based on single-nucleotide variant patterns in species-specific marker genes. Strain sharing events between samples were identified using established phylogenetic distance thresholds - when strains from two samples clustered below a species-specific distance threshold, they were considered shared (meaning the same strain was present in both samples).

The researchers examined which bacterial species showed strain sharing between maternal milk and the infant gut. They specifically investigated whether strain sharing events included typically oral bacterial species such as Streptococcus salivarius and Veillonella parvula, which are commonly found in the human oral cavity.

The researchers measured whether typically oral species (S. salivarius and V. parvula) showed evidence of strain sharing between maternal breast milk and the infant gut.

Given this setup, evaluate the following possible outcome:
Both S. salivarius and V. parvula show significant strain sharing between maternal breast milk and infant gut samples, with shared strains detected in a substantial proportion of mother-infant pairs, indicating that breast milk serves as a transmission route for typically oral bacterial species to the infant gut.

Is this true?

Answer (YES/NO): NO